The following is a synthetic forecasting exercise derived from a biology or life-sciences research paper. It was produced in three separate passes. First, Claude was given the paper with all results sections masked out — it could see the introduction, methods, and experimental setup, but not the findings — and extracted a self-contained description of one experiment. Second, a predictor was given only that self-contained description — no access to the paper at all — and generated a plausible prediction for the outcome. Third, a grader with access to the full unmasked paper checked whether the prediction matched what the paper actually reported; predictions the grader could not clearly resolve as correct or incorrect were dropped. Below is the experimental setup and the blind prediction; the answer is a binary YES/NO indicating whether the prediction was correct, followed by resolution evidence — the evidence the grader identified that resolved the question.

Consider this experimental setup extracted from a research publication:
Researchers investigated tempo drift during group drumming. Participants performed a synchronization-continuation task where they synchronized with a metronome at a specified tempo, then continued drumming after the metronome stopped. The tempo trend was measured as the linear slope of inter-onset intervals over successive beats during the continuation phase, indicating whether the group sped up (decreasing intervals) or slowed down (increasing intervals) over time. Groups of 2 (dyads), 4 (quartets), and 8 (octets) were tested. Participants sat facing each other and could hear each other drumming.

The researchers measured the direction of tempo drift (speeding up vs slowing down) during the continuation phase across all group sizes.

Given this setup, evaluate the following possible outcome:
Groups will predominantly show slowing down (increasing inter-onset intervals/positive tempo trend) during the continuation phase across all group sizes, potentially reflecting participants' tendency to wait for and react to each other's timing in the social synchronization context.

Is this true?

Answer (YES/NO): NO